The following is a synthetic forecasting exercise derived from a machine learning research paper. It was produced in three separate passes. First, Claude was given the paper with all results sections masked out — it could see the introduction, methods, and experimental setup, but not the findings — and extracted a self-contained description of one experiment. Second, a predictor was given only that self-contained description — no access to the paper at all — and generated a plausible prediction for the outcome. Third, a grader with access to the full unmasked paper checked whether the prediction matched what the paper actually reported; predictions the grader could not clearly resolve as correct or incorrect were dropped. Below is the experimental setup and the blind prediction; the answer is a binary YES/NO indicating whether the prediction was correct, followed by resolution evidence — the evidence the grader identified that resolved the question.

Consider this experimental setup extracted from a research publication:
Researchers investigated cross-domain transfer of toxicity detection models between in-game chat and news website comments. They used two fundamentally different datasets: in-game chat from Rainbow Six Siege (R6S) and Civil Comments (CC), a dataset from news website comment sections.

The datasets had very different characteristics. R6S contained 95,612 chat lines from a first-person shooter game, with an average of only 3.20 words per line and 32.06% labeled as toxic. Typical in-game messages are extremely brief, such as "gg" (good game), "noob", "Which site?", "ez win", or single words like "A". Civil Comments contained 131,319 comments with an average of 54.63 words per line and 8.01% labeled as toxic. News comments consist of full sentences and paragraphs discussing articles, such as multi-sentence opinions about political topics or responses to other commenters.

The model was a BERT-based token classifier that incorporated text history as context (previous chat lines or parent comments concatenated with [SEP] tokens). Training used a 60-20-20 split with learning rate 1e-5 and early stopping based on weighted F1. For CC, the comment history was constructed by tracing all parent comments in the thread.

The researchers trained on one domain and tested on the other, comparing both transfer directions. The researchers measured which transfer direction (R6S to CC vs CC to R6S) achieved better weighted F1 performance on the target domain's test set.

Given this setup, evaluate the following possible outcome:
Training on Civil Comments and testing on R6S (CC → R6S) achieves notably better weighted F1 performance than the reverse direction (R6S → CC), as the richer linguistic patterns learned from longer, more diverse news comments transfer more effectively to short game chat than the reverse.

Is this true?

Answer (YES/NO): YES